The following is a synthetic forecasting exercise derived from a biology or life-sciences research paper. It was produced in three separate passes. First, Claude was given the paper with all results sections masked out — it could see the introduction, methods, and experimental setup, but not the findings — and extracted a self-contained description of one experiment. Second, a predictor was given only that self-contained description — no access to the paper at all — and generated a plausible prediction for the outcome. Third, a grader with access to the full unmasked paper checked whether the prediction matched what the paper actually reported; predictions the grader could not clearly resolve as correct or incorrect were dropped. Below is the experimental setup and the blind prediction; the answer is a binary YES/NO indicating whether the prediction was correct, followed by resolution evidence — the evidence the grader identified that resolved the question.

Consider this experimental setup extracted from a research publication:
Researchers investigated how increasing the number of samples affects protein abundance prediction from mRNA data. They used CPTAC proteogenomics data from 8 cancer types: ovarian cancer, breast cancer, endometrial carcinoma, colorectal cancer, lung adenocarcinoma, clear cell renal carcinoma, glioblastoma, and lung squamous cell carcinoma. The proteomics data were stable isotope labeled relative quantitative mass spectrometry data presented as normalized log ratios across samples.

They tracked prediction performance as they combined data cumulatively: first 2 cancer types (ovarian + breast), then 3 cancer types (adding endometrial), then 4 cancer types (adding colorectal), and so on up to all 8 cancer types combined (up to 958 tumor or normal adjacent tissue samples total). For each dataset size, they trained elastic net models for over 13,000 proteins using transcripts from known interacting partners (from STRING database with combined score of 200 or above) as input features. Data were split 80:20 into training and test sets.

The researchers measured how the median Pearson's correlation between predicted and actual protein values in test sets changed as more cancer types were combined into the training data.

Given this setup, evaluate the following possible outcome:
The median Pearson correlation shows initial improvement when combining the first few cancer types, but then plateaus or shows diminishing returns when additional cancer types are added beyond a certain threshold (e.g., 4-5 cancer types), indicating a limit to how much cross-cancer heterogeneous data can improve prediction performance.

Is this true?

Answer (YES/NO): YES